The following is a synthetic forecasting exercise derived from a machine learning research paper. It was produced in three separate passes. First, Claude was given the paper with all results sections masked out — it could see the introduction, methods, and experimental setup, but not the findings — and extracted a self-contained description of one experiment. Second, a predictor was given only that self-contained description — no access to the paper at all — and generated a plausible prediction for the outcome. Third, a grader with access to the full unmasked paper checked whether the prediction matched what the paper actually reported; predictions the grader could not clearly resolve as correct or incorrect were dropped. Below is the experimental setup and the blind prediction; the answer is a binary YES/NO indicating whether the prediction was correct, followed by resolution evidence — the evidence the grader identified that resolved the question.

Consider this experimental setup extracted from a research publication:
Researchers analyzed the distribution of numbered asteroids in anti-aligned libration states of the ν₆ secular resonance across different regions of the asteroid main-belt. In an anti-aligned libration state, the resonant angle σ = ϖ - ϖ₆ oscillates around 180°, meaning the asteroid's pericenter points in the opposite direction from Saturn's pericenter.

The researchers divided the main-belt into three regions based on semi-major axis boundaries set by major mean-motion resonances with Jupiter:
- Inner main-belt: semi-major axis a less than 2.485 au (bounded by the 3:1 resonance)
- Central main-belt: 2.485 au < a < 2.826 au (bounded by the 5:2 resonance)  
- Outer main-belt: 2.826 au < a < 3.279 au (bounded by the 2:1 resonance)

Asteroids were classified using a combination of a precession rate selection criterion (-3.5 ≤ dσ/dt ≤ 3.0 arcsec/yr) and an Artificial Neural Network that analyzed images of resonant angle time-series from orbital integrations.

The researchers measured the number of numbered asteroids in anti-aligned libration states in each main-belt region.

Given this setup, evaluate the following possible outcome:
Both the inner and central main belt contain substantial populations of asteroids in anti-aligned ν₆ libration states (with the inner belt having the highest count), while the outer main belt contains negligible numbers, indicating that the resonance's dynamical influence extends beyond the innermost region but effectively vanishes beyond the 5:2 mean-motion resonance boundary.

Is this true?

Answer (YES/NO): NO